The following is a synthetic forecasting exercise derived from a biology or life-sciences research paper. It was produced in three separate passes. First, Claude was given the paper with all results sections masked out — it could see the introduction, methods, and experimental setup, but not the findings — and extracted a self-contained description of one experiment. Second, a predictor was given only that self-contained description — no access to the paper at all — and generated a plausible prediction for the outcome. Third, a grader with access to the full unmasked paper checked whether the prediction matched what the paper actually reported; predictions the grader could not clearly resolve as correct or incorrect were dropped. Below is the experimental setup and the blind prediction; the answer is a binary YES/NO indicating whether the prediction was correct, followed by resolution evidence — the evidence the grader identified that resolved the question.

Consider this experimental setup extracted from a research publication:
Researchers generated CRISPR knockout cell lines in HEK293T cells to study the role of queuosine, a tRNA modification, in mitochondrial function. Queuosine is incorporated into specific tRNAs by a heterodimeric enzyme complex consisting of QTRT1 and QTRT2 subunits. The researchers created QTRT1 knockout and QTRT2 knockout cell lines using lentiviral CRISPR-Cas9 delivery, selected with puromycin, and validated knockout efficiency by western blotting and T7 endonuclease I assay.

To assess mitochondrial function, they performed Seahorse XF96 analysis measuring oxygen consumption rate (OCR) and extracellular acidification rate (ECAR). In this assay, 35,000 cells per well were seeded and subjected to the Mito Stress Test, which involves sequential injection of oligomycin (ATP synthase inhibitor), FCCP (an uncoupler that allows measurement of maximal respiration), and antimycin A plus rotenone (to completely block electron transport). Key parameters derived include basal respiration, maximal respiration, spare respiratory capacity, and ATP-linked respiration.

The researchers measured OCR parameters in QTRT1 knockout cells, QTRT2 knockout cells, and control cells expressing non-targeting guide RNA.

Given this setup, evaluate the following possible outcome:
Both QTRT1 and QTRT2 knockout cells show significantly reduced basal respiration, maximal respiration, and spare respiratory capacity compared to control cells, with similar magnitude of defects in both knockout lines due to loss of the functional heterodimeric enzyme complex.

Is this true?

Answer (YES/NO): NO